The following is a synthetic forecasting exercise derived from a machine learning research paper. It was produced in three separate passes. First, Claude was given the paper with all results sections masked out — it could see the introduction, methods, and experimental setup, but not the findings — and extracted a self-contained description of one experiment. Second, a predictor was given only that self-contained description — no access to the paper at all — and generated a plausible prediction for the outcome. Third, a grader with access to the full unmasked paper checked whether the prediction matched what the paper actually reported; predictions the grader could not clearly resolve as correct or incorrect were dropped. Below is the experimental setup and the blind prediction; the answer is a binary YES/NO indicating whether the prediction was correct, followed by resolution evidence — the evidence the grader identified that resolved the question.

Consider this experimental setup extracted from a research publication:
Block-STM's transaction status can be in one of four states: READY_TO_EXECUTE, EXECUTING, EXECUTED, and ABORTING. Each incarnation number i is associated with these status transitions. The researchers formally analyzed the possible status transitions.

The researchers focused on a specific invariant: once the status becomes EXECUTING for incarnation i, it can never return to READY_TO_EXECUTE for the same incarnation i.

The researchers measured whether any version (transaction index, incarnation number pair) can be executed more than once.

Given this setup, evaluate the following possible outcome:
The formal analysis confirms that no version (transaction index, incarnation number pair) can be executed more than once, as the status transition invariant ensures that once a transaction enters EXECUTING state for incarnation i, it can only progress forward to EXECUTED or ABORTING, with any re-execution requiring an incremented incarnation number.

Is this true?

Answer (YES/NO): YES